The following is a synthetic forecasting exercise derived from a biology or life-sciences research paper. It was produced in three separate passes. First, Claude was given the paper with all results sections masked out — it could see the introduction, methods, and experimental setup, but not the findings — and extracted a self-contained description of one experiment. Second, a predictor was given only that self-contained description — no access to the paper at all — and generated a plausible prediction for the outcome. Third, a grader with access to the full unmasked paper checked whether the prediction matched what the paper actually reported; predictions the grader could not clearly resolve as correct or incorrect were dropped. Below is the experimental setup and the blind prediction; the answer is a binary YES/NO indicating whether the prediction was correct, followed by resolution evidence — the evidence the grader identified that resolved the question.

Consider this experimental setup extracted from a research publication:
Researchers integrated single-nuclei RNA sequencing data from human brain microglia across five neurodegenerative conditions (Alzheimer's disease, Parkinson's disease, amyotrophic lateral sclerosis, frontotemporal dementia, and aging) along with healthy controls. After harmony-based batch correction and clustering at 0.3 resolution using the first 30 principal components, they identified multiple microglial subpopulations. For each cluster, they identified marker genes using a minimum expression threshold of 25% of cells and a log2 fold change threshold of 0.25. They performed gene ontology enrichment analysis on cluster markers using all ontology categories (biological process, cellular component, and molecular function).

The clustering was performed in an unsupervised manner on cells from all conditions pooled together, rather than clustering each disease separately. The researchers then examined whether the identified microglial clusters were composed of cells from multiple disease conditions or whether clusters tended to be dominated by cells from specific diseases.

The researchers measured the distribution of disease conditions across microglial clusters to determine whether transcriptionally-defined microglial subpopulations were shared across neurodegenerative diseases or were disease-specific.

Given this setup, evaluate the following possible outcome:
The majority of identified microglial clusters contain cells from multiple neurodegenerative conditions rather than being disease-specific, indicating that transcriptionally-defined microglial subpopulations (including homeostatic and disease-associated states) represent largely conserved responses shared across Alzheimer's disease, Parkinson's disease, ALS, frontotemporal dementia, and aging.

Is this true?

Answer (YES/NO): YES